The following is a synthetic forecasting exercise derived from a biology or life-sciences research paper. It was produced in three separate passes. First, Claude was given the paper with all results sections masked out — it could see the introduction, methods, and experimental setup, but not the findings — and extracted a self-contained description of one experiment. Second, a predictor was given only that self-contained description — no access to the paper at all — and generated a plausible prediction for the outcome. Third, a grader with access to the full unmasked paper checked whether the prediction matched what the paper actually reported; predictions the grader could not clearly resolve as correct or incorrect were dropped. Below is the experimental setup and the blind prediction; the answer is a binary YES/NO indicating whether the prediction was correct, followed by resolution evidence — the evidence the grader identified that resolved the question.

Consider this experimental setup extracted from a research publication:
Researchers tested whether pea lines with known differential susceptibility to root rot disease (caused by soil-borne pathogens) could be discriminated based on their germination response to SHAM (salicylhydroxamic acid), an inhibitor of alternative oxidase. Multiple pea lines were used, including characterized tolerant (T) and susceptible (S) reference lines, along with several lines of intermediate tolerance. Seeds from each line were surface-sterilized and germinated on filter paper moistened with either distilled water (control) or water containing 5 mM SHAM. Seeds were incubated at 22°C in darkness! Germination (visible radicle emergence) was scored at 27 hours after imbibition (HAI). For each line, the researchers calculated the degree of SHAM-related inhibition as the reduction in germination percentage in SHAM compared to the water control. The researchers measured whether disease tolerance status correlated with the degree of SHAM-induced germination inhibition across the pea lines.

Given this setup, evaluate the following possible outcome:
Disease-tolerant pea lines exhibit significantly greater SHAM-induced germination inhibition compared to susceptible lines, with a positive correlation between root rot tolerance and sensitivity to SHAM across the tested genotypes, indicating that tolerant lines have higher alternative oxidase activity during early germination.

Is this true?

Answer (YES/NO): NO